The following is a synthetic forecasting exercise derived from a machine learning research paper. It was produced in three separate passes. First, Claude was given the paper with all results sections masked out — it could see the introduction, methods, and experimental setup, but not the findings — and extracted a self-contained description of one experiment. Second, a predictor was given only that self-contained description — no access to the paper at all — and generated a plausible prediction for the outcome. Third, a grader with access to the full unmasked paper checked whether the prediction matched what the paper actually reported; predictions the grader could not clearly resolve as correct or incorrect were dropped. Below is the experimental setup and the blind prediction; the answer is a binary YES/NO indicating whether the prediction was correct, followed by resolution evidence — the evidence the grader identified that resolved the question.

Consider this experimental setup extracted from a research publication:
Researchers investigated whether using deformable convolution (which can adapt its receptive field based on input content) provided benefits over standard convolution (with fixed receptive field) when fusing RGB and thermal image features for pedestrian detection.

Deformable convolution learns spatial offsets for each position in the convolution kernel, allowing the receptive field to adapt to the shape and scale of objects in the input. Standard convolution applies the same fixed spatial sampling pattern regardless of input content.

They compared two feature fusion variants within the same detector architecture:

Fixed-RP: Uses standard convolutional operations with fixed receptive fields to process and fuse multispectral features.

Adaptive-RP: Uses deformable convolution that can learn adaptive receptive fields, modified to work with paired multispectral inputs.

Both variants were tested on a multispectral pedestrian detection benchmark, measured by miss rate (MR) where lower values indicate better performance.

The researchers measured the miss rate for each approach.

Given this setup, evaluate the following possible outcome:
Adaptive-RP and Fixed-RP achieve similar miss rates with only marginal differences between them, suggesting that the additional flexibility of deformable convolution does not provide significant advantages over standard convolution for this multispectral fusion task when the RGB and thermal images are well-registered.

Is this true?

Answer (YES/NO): NO